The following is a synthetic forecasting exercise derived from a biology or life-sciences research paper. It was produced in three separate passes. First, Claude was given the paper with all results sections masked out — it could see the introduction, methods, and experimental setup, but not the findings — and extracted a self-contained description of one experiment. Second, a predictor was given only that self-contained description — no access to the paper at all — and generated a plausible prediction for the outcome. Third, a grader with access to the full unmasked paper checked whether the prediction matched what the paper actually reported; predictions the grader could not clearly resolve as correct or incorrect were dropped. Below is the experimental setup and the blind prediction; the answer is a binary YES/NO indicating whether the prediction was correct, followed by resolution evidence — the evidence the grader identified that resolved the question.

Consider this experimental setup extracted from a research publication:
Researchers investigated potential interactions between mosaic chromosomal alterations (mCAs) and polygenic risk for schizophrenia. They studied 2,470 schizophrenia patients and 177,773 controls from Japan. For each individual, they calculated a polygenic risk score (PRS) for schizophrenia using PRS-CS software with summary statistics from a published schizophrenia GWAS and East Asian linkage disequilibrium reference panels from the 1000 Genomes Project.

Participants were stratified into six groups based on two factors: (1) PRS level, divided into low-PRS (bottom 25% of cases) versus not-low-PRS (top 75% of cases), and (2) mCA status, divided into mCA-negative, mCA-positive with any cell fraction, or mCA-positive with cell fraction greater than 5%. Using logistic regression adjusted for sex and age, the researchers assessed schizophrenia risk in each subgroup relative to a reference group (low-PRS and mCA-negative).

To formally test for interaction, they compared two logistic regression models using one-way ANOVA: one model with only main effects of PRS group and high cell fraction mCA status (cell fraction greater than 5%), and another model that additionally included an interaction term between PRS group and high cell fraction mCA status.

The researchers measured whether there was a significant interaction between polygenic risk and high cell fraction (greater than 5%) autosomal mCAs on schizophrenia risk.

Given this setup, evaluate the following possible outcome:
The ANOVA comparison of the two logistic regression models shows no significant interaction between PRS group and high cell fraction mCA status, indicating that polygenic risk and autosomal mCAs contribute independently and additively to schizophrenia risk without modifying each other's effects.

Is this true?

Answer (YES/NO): NO